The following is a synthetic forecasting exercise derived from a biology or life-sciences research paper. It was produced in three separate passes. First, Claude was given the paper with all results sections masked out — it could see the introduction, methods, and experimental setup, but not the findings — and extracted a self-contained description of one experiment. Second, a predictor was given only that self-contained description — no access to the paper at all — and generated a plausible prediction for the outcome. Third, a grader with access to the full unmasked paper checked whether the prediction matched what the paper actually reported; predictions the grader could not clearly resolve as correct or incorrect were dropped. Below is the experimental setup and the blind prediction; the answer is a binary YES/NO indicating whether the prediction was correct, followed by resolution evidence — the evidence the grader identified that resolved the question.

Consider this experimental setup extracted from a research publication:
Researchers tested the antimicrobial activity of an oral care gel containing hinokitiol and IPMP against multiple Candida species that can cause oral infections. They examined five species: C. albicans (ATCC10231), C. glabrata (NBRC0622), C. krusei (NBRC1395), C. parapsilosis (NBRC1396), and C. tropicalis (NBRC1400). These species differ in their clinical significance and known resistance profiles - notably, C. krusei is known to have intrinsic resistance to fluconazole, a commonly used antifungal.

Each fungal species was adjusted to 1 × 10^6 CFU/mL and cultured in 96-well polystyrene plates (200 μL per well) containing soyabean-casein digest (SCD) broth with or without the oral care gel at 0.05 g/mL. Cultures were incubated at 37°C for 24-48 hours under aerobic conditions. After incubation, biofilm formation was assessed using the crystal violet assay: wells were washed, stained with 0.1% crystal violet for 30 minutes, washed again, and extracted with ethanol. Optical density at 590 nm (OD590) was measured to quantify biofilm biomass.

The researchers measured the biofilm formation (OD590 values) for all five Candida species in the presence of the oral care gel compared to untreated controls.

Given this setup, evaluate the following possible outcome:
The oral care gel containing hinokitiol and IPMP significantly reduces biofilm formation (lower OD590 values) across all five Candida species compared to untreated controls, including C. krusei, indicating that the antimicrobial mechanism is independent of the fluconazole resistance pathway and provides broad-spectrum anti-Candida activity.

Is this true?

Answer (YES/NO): YES